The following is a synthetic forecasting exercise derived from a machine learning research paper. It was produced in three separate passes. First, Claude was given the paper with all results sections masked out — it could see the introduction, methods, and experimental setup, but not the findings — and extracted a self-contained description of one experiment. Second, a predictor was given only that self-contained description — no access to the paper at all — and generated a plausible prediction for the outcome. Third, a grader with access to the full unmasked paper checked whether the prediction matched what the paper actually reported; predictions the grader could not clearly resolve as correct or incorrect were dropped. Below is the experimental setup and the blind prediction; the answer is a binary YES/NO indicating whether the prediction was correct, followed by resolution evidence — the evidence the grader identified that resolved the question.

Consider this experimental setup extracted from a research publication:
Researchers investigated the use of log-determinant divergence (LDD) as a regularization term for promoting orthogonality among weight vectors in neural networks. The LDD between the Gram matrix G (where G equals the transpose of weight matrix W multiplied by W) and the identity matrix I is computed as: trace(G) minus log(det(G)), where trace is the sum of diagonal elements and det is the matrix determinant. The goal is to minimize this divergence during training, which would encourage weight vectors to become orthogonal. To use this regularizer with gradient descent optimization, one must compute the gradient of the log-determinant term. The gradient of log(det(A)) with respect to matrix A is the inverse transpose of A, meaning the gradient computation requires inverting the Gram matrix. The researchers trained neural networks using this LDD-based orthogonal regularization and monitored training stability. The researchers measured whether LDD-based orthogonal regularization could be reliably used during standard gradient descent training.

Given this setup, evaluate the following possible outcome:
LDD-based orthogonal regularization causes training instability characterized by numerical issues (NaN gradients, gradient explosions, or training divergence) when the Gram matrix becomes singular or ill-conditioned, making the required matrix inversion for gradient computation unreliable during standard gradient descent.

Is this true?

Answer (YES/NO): YES